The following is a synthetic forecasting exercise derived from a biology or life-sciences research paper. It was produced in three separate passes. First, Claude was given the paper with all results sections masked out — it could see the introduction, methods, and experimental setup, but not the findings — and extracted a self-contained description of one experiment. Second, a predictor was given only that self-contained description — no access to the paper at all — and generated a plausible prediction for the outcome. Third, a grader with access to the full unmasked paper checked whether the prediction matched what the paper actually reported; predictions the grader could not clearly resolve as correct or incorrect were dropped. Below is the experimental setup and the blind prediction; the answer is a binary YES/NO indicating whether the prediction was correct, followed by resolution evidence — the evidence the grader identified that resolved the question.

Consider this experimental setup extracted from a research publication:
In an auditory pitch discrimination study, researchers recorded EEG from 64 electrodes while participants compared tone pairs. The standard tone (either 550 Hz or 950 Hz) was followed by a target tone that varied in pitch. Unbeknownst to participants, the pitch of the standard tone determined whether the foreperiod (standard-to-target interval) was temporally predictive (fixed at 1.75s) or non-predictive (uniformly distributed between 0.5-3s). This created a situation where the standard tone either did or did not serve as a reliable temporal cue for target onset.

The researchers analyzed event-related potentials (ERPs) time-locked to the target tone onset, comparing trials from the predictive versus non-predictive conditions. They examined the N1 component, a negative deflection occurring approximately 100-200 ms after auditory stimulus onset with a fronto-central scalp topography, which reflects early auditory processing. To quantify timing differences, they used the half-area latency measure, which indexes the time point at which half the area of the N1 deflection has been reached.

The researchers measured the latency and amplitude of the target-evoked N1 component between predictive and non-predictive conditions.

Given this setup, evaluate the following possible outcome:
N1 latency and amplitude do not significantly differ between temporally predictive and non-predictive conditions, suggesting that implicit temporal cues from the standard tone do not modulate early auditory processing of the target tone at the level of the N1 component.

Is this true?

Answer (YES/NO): NO